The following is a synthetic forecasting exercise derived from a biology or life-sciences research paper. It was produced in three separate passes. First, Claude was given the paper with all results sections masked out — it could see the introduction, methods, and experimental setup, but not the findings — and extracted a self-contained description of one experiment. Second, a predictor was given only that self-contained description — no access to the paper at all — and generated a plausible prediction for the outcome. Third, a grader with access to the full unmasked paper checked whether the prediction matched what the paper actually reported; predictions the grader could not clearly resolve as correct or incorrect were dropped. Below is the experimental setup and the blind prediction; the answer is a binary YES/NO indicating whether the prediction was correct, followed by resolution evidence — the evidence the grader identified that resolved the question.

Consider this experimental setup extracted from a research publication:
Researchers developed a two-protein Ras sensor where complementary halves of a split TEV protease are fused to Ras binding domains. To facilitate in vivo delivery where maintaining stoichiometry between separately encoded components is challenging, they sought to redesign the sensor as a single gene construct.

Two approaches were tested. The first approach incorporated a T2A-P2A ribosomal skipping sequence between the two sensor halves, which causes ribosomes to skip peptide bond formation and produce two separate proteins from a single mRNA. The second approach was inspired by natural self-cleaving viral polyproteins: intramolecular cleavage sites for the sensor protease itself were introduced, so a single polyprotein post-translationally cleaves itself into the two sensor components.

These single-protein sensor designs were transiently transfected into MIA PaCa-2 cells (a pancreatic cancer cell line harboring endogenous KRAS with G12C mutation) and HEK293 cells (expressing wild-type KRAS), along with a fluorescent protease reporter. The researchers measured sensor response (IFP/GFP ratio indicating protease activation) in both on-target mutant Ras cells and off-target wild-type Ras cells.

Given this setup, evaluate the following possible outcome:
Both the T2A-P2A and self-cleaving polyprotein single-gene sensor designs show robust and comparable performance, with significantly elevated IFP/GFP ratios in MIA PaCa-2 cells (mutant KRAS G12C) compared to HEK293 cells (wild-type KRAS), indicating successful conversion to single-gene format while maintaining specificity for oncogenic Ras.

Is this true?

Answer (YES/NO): NO